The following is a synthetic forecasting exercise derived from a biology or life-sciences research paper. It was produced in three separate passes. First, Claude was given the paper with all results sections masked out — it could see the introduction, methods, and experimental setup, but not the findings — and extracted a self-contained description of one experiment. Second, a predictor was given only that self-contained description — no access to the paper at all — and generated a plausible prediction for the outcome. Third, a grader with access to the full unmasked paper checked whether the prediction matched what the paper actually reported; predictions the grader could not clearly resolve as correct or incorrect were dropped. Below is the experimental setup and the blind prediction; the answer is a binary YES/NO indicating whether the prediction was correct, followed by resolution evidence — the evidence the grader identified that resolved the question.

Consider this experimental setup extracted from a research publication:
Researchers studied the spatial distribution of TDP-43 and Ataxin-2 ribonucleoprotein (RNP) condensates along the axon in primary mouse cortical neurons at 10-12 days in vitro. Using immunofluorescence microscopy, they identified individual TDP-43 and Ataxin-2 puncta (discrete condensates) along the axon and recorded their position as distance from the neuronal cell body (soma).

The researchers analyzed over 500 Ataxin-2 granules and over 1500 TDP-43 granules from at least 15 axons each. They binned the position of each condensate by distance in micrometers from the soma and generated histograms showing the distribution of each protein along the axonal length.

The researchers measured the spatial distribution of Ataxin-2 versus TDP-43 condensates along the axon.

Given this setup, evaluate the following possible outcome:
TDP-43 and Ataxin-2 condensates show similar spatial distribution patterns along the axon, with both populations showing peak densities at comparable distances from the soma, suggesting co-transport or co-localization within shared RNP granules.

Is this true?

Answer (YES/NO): NO